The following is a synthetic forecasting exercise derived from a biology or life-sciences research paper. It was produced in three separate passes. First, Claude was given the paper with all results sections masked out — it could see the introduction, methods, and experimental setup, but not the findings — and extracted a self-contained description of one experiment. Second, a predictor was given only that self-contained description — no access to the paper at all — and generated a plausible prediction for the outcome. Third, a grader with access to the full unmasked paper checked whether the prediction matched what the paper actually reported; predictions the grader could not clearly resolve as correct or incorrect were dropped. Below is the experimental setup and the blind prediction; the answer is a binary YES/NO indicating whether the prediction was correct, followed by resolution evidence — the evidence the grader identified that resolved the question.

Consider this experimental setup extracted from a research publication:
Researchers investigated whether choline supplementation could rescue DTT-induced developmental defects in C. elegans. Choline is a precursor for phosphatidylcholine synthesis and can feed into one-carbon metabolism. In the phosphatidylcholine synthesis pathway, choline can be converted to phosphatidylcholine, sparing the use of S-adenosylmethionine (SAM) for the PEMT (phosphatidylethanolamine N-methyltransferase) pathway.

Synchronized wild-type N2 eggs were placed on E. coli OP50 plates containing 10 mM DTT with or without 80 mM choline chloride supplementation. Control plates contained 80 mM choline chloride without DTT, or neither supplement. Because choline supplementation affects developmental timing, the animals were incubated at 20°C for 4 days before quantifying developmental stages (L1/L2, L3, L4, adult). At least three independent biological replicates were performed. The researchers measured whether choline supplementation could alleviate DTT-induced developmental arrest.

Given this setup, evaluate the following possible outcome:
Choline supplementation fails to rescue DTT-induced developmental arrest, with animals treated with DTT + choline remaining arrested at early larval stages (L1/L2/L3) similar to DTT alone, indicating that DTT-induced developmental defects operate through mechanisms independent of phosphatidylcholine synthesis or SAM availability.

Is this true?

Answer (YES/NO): NO